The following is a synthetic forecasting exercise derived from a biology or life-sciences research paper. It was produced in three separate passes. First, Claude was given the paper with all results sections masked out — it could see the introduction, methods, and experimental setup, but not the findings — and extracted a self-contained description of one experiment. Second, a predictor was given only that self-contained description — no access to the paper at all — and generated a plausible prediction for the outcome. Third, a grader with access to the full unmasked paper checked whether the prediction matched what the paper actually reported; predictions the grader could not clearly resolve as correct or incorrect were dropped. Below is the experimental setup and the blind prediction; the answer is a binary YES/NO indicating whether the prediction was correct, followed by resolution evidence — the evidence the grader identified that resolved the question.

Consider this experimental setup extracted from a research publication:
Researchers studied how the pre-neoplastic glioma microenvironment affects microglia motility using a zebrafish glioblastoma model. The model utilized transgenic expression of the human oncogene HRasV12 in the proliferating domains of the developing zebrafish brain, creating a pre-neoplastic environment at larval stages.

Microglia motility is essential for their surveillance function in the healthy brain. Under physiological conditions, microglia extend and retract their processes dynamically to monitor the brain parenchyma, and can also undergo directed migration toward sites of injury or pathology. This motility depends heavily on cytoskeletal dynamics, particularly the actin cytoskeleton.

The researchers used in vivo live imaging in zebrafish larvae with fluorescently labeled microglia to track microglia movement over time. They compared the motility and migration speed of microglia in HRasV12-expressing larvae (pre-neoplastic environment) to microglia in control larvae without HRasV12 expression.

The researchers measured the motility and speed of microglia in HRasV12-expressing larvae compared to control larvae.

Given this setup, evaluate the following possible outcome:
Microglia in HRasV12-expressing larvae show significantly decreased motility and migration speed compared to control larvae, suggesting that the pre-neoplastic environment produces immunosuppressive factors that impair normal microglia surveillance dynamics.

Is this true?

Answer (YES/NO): YES